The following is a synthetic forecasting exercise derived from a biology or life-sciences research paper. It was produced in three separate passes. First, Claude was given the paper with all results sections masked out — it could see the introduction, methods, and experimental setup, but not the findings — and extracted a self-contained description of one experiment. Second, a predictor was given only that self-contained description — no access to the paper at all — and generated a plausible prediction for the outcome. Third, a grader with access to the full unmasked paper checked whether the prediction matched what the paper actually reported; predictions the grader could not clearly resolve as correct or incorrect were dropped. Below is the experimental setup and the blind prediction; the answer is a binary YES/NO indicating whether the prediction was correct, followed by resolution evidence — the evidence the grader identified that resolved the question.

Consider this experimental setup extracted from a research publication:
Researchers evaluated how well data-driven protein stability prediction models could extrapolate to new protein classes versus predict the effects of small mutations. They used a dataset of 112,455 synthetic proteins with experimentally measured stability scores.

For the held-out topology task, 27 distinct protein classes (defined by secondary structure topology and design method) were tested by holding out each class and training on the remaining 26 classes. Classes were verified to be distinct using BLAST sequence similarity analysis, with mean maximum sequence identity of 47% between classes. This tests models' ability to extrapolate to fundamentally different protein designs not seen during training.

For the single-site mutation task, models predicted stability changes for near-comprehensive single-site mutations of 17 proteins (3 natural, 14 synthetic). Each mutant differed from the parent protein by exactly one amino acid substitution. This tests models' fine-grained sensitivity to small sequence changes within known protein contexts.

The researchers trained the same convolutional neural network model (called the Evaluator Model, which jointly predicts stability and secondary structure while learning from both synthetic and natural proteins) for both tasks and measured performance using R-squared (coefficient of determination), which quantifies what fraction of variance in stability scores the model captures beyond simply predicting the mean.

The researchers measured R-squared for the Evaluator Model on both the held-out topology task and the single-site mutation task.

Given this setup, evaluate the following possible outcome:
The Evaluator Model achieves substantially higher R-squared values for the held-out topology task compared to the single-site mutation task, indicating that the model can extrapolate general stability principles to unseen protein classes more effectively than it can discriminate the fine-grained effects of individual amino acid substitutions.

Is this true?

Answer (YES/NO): NO